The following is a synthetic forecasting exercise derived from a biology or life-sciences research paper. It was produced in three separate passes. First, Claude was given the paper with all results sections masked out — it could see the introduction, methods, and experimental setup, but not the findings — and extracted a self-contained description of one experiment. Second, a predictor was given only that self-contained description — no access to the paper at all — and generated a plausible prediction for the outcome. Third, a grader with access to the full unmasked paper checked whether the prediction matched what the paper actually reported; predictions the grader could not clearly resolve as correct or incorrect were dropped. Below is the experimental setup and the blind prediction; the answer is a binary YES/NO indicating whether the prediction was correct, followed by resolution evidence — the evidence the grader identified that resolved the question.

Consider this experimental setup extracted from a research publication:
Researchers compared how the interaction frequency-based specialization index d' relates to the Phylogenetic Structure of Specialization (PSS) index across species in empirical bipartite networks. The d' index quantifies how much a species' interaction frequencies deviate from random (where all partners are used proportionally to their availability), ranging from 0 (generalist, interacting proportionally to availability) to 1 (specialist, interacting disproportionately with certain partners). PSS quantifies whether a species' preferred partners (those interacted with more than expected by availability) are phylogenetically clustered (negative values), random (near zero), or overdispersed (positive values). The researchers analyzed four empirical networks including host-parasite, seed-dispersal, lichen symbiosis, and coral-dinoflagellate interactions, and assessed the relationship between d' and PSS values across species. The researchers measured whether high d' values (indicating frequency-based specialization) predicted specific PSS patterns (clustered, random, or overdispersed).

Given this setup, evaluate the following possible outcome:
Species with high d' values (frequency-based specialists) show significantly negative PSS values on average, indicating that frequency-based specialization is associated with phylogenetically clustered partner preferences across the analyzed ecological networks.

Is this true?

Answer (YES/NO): NO